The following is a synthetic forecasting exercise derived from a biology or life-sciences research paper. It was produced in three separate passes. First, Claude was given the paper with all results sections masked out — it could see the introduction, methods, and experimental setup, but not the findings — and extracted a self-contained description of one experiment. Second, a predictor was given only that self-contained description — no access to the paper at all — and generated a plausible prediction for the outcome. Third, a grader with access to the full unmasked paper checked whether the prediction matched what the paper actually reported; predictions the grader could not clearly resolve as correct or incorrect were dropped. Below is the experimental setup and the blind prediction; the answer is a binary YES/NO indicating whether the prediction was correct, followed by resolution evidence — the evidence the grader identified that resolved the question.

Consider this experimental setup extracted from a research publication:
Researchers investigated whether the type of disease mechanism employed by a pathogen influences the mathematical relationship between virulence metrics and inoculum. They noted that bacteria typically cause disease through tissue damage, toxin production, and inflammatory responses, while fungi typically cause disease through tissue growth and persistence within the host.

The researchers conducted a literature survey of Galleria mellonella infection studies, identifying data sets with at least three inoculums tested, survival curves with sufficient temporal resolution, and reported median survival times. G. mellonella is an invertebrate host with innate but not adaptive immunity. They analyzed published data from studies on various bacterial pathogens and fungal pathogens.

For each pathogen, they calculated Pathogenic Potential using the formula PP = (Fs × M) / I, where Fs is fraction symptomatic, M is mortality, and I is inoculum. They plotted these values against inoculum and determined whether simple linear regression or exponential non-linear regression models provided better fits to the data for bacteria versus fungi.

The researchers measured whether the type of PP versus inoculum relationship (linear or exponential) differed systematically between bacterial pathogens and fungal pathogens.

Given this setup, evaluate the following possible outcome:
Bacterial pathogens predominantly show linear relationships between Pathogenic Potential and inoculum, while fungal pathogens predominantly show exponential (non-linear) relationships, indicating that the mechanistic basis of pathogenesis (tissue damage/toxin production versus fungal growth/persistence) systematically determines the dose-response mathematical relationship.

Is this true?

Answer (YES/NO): NO